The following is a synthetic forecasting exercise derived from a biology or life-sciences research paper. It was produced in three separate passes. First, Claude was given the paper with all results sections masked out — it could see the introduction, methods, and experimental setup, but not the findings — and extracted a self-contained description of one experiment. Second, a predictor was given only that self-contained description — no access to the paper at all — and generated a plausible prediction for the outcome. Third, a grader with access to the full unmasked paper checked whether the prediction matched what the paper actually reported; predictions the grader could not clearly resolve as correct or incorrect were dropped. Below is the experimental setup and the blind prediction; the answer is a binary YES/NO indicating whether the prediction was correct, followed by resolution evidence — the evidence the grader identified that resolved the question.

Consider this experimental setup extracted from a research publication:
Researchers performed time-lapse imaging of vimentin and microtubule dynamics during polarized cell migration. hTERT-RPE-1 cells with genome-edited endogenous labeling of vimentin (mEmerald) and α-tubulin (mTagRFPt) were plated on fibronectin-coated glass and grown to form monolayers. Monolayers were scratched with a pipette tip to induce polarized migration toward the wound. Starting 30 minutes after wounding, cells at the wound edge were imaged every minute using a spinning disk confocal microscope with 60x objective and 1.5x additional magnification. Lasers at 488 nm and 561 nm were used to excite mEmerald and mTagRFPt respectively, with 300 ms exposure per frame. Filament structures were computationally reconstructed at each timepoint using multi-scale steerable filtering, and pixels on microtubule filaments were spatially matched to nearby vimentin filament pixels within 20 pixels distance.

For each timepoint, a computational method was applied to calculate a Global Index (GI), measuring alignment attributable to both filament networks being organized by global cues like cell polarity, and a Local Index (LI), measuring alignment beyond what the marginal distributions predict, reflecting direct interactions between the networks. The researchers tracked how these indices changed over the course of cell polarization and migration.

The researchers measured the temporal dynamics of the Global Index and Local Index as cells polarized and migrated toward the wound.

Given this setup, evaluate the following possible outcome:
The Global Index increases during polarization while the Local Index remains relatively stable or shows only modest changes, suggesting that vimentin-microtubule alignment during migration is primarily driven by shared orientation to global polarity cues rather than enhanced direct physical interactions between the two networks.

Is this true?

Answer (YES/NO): YES